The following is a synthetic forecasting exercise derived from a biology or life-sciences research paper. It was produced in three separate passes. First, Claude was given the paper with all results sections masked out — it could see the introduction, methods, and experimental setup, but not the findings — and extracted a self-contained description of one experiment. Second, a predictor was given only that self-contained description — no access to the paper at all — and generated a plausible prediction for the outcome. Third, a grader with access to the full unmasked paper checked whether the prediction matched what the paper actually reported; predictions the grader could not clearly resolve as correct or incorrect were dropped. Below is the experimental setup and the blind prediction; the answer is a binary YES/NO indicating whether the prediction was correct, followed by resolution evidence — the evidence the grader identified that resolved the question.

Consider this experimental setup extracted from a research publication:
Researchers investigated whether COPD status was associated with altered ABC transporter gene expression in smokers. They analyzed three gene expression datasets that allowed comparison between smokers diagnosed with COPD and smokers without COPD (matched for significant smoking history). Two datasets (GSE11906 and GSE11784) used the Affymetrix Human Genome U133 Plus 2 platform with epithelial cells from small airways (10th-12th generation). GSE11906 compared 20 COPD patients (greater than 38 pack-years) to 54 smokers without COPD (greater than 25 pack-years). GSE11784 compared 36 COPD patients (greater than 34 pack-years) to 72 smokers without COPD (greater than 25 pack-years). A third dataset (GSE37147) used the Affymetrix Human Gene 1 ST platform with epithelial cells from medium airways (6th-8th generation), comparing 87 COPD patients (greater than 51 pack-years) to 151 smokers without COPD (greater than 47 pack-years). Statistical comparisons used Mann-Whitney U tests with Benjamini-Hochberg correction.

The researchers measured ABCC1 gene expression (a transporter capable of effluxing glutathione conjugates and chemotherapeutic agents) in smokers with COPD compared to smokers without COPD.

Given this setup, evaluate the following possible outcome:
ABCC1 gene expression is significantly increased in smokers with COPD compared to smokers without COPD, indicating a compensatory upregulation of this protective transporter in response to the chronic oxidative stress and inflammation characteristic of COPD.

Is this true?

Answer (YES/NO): NO